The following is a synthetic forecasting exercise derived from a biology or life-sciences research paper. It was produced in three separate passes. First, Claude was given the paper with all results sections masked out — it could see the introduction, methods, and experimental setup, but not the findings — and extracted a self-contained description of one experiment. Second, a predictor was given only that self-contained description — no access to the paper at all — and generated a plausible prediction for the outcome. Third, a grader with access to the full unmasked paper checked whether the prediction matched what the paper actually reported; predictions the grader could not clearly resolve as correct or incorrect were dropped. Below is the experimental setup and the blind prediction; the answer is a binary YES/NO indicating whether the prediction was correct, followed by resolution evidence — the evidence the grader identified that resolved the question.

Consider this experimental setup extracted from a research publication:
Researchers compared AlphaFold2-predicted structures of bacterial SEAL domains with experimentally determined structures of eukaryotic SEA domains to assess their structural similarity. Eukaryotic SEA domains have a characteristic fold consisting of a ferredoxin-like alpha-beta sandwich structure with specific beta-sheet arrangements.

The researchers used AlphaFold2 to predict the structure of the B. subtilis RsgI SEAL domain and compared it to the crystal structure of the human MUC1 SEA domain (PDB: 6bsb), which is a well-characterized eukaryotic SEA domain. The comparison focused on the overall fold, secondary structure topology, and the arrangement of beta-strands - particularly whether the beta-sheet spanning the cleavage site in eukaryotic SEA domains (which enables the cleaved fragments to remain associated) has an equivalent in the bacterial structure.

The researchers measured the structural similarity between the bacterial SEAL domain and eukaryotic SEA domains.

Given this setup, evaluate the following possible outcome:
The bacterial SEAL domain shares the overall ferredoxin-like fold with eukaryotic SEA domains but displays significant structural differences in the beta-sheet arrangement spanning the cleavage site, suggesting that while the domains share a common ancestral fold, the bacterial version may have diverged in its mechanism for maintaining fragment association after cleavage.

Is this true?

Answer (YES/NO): NO